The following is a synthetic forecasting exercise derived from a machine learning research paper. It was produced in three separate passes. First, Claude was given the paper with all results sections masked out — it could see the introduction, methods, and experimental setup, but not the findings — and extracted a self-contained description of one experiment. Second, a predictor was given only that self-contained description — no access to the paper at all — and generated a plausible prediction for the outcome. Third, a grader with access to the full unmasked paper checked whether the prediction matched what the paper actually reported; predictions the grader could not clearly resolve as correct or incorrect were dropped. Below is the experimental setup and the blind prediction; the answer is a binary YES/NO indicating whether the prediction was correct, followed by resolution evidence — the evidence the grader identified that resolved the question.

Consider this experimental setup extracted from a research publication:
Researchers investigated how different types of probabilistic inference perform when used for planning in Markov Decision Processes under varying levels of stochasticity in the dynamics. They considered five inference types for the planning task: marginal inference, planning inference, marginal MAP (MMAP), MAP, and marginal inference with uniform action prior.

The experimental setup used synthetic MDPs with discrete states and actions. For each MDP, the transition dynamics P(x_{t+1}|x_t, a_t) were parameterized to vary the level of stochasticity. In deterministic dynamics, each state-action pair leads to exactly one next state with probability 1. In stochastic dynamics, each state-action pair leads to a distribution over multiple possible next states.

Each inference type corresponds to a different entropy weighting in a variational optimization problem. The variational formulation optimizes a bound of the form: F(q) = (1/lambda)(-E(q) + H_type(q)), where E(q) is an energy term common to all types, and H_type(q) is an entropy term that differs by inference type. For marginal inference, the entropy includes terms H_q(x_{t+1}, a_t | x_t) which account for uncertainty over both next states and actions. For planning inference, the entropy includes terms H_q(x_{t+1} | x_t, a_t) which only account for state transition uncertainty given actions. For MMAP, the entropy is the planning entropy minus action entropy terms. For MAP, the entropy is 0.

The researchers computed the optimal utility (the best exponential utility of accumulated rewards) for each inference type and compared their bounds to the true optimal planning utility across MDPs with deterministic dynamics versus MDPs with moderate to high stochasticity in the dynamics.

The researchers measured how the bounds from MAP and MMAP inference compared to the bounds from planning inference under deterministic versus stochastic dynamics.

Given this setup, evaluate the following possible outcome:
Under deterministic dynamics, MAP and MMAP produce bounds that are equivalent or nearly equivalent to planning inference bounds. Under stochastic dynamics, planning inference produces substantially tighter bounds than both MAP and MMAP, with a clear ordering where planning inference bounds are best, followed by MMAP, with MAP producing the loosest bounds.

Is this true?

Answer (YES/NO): YES